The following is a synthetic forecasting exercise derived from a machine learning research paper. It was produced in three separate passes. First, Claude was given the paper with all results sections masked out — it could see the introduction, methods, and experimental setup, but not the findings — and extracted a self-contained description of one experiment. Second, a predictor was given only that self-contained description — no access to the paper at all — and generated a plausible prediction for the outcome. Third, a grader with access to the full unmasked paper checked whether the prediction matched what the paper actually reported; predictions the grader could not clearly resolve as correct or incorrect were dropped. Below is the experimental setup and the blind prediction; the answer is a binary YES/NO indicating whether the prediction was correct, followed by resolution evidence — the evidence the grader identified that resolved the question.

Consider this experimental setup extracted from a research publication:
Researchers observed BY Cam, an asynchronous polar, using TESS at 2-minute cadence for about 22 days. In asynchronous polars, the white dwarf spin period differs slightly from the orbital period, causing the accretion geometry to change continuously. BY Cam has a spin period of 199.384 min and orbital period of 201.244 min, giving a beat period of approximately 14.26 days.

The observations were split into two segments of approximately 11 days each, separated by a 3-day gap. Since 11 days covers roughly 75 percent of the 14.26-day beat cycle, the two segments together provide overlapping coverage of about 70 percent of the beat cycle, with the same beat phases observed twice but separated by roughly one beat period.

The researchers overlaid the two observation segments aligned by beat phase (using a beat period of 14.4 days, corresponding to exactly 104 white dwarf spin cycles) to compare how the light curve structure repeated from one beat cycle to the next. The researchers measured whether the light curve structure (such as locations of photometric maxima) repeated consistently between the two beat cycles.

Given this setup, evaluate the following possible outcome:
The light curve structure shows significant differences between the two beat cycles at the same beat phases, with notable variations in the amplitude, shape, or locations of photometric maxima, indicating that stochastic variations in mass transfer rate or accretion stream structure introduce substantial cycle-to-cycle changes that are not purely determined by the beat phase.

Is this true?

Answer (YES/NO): NO